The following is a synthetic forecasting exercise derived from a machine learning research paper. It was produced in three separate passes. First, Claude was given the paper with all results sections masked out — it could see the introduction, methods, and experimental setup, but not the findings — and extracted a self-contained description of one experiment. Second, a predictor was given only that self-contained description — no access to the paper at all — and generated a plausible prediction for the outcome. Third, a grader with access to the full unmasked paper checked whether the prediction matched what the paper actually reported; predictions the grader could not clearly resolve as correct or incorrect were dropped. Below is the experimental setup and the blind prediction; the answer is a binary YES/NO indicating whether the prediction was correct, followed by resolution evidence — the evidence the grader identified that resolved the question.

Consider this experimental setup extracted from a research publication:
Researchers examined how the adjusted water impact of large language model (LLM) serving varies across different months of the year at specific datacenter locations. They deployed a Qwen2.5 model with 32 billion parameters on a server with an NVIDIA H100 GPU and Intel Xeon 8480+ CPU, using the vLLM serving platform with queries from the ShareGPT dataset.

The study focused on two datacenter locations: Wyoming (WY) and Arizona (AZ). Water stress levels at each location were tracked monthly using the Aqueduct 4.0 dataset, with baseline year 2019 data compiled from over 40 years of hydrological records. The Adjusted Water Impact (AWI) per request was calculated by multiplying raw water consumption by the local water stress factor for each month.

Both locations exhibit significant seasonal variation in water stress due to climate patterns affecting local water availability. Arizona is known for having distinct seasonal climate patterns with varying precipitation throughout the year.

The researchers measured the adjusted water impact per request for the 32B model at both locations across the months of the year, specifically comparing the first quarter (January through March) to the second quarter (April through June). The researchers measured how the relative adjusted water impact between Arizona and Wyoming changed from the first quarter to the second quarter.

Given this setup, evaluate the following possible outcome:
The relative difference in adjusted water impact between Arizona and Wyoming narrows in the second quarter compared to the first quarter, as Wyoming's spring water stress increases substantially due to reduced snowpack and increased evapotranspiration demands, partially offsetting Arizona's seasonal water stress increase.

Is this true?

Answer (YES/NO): NO